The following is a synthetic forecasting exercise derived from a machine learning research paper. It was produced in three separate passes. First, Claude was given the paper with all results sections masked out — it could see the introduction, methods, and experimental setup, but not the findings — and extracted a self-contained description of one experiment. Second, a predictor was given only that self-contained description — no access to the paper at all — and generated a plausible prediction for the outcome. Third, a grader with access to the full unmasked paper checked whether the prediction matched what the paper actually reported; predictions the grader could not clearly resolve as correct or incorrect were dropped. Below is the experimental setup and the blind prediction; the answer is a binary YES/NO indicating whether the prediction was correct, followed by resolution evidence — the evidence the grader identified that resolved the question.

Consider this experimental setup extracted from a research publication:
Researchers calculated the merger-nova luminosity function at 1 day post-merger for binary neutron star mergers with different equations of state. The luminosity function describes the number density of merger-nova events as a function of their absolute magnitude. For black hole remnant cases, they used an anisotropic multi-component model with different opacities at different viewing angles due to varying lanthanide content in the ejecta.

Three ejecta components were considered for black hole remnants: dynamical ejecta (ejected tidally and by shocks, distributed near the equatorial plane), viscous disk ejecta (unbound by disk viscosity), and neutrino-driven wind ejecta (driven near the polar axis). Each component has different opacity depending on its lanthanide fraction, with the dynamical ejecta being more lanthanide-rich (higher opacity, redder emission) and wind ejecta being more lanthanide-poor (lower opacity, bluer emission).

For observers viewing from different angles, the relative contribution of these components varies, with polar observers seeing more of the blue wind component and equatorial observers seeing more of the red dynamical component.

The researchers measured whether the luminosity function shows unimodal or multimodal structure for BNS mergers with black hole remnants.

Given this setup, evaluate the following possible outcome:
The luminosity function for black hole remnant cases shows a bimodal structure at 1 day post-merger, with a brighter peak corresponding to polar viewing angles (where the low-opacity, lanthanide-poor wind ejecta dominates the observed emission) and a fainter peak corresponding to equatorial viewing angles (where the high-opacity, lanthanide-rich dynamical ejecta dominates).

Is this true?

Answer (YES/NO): YES